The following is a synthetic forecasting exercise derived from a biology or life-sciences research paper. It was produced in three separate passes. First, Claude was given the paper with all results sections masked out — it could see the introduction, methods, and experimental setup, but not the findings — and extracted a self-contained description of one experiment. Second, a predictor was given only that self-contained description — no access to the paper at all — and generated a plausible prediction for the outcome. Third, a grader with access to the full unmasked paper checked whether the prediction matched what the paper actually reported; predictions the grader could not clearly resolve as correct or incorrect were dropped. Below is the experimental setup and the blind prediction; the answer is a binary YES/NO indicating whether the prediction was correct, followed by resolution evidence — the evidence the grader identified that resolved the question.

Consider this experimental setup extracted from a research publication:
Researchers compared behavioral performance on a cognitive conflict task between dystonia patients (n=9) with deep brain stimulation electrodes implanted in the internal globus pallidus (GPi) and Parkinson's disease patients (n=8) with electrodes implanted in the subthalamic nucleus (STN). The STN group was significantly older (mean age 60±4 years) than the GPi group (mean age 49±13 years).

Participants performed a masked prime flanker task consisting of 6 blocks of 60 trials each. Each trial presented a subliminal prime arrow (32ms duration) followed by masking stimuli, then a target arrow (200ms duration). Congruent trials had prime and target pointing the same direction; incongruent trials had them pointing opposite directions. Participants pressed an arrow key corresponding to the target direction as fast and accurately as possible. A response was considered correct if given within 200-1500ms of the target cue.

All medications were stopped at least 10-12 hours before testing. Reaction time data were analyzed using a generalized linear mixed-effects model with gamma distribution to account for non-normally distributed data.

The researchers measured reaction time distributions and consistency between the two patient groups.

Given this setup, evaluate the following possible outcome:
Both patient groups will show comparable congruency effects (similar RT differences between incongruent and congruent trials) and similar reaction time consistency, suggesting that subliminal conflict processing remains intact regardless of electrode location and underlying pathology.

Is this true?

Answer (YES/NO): NO